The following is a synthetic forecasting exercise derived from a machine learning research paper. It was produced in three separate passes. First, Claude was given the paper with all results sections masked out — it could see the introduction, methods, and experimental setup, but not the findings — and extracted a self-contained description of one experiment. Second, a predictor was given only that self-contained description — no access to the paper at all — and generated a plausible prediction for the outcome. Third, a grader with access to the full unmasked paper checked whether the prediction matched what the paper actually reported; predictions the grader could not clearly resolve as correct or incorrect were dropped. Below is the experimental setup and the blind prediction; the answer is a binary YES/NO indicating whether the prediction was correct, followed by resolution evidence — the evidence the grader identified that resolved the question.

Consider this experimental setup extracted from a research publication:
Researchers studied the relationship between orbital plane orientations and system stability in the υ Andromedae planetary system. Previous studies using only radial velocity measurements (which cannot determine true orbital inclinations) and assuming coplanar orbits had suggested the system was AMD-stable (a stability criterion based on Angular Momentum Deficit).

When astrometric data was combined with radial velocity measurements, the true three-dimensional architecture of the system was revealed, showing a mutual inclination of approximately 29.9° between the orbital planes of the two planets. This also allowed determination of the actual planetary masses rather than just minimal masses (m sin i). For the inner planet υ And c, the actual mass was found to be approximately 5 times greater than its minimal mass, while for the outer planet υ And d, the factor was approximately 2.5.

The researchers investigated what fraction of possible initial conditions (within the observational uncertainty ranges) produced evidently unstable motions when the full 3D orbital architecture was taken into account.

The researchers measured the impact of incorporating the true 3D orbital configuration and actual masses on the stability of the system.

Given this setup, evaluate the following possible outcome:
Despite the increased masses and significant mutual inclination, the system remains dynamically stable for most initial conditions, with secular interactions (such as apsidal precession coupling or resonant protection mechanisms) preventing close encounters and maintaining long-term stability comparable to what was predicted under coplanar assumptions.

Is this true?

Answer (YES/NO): NO